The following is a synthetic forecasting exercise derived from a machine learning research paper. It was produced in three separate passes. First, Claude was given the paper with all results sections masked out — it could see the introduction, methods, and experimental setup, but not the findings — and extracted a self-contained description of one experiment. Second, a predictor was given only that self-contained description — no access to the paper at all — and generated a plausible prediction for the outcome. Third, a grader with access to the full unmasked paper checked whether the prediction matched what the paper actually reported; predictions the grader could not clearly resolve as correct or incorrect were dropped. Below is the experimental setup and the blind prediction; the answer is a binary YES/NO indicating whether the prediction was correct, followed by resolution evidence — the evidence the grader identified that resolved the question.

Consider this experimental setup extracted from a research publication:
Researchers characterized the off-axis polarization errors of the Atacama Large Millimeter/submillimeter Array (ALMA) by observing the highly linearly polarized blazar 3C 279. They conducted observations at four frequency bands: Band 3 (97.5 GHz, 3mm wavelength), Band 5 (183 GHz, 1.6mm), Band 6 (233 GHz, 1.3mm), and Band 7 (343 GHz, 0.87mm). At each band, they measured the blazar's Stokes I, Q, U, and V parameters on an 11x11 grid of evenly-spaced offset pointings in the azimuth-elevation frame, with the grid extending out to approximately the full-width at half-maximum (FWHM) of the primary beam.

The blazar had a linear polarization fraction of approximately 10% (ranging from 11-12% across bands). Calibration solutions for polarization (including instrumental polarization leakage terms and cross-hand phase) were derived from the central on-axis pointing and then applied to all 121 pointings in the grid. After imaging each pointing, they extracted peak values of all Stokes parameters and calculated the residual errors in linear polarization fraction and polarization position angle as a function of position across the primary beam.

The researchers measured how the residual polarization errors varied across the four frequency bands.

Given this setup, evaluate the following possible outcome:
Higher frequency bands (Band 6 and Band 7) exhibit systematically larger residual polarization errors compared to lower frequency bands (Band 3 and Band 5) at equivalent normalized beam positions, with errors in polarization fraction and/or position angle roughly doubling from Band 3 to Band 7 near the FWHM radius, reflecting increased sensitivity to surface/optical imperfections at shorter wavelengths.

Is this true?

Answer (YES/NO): NO